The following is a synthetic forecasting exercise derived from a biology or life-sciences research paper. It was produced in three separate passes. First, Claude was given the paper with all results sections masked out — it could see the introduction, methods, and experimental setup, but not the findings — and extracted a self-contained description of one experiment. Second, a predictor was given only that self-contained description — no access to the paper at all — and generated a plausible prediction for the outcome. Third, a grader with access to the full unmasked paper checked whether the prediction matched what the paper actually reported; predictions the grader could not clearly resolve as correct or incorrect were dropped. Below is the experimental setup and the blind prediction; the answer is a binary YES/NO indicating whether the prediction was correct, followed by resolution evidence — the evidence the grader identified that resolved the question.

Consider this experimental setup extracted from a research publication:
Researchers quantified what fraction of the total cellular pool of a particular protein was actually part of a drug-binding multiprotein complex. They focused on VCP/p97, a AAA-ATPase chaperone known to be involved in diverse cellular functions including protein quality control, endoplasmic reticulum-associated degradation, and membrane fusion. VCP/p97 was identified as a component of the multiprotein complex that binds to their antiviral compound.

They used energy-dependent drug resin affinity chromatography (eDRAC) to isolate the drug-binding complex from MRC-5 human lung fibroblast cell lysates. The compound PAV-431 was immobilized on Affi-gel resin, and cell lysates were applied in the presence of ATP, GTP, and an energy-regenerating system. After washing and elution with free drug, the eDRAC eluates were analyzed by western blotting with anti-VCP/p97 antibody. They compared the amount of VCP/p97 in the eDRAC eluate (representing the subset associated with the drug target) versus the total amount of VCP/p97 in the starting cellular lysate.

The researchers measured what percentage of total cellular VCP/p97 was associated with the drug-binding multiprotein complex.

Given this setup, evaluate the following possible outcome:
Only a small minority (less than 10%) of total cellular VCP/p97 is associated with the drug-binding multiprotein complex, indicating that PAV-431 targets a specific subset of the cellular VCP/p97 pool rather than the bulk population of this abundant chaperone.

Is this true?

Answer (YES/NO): YES